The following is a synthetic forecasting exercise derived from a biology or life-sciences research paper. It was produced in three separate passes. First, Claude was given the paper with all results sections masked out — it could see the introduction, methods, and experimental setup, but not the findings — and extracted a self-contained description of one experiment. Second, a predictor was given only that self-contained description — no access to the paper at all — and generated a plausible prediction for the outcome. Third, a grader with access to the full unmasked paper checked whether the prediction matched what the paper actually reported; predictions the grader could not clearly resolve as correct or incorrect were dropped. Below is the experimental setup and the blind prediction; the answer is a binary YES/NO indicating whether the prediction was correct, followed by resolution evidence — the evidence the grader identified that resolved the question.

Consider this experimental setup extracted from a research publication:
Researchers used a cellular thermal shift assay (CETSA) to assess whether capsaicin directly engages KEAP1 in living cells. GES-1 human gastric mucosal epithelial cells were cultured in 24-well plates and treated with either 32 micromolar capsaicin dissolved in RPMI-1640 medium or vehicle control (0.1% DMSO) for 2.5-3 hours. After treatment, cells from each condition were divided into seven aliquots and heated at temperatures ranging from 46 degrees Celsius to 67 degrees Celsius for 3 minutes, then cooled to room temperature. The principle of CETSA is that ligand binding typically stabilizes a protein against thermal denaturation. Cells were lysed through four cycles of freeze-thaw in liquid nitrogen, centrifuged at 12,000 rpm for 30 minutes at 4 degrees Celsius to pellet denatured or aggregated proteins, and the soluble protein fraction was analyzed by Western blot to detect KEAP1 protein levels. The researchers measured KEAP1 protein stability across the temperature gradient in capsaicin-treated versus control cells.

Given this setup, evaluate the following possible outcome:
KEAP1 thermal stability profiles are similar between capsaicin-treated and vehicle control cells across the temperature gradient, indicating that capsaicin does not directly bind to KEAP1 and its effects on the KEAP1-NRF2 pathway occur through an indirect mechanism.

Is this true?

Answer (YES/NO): NO